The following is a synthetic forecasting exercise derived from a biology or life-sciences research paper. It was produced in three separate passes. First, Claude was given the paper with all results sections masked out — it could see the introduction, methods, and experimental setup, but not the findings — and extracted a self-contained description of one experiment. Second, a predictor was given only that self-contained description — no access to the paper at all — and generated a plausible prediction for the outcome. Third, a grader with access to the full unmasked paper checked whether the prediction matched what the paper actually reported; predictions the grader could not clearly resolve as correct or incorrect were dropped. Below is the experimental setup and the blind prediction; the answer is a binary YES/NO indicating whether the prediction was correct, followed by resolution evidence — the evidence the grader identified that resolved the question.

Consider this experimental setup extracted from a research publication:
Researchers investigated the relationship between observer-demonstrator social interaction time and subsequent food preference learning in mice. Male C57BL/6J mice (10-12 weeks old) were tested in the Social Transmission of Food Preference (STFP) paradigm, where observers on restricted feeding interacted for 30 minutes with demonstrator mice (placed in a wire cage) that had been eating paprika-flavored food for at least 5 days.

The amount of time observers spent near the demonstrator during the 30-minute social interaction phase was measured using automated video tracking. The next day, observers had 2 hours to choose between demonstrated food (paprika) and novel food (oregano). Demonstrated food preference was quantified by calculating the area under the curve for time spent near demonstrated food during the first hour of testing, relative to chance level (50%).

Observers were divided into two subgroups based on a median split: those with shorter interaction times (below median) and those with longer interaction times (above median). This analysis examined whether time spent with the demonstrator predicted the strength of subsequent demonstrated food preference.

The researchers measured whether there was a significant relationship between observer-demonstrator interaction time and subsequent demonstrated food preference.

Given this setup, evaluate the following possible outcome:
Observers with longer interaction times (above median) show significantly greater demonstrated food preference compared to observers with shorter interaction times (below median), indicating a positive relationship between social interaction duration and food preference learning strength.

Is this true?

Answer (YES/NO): YES